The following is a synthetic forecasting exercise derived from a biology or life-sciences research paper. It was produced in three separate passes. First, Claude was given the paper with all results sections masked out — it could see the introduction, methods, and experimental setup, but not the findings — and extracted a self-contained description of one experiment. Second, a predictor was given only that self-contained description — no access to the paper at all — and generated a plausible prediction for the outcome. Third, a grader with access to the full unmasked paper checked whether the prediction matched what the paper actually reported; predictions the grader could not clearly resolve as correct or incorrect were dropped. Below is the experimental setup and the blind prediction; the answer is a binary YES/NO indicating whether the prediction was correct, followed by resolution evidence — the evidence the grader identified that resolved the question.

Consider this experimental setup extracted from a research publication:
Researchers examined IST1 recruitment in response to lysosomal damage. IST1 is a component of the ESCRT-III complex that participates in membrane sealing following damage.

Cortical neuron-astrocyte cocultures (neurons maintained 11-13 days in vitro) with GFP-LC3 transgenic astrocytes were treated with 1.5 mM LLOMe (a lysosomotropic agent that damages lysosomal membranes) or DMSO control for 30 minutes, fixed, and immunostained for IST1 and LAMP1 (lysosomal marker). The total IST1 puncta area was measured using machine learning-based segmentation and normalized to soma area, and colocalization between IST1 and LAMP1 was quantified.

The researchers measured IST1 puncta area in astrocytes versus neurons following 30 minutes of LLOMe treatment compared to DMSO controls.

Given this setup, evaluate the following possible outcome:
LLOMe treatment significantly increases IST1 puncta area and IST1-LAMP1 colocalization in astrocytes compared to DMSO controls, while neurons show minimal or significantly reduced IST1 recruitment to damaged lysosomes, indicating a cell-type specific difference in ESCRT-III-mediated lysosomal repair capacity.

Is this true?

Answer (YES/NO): YES